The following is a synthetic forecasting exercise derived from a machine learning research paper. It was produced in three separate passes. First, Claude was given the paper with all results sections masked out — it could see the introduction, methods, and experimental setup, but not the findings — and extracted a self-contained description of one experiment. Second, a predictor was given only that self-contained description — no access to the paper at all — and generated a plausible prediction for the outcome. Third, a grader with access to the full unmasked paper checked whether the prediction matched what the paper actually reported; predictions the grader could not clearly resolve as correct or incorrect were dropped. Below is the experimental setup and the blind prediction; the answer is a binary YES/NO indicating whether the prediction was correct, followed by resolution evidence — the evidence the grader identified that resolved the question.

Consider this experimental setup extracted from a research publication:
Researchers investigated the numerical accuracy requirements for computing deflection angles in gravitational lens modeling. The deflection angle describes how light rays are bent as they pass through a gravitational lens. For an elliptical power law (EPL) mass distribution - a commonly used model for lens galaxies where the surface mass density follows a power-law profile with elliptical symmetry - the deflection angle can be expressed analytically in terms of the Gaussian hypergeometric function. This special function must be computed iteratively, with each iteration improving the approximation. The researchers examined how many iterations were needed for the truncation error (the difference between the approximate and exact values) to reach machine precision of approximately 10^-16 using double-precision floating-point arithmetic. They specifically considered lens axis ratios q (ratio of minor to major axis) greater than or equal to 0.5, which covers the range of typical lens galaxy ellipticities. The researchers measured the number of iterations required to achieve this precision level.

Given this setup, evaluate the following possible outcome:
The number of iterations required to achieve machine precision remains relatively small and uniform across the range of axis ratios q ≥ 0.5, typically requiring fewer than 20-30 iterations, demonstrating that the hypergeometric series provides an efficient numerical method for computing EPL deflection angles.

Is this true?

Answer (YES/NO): NO